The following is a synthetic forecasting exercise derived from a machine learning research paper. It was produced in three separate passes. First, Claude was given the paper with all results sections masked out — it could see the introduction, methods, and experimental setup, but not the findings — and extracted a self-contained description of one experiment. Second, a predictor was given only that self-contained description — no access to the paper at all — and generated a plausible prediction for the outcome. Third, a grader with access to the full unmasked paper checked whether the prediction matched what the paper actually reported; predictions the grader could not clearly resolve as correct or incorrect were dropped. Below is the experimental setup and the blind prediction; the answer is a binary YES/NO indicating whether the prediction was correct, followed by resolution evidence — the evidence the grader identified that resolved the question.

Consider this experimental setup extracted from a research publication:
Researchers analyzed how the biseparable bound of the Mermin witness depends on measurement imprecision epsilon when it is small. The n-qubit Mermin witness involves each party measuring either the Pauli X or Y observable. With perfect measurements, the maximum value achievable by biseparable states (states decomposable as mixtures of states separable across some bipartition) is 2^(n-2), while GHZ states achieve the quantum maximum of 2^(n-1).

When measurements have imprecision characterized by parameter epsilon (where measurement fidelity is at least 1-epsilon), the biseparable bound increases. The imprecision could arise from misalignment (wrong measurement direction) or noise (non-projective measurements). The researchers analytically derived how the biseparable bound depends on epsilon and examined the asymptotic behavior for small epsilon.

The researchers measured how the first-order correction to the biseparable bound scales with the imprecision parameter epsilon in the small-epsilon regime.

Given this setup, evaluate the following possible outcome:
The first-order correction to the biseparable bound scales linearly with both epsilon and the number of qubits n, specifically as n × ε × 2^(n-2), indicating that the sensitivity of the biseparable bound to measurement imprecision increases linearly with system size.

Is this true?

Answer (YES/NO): NO